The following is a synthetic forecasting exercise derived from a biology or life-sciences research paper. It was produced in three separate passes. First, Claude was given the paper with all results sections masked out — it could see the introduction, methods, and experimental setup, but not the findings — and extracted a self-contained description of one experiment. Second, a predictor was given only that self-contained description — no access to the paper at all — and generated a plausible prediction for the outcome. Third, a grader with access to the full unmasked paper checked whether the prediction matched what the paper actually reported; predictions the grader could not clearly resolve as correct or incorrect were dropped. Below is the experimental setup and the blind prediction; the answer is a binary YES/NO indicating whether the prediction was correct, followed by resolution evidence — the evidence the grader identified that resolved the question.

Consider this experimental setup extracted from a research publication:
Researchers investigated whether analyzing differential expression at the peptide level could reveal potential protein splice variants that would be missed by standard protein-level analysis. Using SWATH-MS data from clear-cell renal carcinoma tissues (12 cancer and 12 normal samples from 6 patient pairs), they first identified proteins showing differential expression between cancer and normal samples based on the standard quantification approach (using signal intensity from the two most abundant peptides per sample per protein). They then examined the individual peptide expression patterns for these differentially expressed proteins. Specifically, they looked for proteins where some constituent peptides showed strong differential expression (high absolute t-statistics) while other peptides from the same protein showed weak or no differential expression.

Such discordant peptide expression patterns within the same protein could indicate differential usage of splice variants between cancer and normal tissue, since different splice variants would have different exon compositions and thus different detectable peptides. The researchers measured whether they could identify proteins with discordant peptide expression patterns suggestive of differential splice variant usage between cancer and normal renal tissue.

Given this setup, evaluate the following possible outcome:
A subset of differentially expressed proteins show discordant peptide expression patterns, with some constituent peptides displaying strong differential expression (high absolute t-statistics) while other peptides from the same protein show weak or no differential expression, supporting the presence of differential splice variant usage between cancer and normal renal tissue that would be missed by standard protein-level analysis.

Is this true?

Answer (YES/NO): YES